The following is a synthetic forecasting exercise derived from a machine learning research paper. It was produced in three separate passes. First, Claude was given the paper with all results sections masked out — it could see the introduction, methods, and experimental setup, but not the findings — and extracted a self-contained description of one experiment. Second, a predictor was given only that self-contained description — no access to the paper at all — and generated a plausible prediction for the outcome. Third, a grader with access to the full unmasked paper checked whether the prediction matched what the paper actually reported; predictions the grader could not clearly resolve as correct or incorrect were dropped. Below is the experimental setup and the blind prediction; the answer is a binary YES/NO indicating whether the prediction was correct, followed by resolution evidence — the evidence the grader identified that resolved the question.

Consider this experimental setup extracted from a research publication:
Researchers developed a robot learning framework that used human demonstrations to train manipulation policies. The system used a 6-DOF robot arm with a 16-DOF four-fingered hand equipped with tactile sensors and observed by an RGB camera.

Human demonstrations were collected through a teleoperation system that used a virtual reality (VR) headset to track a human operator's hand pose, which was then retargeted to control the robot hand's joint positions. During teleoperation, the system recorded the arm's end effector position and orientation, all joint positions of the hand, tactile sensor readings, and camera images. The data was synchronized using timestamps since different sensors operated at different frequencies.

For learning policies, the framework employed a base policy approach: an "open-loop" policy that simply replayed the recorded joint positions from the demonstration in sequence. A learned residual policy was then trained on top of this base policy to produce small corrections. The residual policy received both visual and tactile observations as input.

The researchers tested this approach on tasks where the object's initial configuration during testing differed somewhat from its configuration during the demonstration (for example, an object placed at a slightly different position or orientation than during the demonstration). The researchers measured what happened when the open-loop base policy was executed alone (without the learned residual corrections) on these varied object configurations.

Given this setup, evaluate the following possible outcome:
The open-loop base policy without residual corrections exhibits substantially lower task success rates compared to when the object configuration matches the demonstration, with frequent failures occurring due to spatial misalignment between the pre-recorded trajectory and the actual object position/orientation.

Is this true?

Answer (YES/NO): YES